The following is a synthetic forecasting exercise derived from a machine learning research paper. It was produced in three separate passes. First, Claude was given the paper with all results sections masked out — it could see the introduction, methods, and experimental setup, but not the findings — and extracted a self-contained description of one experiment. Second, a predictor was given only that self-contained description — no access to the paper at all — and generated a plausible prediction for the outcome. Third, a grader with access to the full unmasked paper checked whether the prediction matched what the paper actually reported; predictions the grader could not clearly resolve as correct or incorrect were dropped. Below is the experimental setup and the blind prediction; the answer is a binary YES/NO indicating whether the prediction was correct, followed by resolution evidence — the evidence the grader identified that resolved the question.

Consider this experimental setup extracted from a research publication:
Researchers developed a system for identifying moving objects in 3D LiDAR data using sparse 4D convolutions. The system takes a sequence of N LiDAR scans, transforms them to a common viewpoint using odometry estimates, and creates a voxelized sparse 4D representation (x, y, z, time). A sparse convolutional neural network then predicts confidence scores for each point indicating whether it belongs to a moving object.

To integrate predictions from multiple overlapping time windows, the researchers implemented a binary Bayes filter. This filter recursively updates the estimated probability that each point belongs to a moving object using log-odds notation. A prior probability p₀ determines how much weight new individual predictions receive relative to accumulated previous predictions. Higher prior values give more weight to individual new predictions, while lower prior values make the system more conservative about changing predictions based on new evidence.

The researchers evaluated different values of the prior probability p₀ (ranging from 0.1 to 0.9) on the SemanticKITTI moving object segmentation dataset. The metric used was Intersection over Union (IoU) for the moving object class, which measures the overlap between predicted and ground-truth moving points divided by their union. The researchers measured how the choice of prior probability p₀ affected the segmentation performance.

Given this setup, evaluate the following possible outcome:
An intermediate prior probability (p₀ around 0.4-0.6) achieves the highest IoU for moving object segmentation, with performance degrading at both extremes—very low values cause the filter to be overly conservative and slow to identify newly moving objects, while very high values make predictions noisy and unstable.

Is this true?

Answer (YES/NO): NO